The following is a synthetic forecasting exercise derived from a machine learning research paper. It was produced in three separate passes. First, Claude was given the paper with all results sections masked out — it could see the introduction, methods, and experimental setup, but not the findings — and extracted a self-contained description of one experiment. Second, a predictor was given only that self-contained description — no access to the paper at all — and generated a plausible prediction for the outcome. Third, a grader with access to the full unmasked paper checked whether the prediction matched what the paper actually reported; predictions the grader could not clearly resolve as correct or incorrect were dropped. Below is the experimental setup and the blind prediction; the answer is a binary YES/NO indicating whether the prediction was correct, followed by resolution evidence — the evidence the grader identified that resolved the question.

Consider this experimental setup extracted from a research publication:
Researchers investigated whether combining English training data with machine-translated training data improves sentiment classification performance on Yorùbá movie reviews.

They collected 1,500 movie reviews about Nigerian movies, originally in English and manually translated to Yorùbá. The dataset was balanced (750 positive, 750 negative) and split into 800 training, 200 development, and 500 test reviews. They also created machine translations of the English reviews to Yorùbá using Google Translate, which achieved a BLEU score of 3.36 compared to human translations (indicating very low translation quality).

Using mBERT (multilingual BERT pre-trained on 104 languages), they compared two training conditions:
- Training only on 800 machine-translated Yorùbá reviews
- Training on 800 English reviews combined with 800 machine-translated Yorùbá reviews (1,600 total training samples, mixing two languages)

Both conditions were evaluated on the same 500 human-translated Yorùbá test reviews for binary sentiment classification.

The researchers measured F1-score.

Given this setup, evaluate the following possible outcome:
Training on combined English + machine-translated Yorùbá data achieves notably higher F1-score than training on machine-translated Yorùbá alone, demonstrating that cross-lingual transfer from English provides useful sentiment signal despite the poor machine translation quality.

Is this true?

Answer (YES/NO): NO